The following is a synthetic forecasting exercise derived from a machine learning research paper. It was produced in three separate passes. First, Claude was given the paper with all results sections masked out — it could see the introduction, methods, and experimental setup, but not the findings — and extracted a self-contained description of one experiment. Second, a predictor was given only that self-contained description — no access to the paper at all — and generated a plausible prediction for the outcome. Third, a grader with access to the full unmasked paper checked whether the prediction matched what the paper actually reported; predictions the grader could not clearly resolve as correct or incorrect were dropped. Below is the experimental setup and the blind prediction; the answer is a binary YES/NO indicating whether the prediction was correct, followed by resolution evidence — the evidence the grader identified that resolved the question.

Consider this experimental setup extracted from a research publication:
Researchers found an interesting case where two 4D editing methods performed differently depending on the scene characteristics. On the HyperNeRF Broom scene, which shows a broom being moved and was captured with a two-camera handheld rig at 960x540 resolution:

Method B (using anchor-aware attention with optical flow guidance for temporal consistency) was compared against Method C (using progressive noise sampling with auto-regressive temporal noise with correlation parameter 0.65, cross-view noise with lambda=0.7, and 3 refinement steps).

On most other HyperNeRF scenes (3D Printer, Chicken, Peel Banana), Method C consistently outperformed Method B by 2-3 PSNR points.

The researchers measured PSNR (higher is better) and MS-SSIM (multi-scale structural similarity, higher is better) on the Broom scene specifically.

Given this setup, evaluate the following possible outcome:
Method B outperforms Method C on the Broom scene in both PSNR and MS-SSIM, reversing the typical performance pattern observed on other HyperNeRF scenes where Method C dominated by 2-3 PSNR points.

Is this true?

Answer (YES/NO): NO